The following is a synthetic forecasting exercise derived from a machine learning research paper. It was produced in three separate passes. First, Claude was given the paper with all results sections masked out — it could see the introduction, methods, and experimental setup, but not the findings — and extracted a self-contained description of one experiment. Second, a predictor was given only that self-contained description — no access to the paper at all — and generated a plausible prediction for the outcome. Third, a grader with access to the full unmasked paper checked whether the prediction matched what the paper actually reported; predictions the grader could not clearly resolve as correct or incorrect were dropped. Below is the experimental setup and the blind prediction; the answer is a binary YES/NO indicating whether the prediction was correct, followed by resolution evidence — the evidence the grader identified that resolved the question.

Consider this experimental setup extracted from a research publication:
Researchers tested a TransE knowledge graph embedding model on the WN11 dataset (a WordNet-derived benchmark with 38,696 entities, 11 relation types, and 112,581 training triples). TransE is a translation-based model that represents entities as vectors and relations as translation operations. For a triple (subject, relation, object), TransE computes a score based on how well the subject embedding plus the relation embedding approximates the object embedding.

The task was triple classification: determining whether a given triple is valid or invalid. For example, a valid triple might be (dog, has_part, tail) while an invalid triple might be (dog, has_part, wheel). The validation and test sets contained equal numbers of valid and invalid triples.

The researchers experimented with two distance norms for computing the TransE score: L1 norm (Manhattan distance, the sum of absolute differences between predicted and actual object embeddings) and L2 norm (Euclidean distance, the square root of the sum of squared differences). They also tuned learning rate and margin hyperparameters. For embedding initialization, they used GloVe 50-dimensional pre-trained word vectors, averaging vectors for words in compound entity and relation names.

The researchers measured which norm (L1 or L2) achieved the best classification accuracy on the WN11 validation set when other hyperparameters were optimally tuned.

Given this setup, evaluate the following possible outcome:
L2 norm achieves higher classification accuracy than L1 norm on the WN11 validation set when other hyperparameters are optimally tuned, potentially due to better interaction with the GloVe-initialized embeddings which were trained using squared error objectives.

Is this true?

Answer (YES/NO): NO